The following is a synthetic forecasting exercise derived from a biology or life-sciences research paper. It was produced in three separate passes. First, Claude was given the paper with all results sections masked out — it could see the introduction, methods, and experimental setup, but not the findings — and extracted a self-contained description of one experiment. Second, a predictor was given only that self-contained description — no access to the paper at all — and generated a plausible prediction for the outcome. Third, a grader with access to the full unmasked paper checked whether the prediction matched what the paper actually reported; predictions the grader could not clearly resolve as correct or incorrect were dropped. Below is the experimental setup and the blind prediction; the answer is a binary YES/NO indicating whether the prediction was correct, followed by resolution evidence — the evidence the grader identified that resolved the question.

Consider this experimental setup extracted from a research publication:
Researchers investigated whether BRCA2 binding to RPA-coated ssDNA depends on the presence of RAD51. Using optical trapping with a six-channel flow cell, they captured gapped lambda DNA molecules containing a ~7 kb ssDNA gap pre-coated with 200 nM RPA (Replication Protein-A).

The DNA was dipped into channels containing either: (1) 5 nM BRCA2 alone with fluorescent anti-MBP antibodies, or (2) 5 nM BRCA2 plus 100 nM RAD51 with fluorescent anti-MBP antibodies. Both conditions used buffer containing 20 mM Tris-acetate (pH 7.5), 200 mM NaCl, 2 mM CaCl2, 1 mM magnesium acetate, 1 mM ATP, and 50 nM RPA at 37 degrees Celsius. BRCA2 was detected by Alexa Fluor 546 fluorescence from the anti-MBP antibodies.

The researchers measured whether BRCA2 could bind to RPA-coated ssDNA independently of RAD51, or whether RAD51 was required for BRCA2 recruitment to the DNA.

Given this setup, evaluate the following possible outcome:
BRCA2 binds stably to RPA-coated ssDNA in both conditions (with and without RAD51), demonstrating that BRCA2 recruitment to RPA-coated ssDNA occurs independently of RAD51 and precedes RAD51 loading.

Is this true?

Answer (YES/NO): NO